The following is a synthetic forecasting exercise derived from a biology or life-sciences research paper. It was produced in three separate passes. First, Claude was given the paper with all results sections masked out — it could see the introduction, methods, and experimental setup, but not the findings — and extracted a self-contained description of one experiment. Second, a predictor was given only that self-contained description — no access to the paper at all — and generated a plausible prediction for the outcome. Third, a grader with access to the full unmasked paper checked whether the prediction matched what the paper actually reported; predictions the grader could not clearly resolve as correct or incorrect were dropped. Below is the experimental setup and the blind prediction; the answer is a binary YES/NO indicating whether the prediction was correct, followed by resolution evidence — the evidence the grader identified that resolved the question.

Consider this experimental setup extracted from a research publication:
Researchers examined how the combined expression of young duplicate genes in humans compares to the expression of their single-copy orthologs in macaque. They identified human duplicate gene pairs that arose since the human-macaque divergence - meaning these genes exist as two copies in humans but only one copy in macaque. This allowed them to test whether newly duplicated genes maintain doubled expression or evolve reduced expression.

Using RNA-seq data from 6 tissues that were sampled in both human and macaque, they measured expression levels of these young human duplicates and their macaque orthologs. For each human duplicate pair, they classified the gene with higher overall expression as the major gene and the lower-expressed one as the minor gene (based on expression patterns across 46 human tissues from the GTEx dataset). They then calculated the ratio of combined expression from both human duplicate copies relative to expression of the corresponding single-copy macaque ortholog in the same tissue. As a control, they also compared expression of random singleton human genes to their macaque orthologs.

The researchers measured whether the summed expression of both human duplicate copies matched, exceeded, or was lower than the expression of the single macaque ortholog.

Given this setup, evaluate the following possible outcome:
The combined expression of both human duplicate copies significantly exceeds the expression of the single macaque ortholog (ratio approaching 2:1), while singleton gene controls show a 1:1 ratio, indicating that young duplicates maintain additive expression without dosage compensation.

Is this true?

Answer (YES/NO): NO